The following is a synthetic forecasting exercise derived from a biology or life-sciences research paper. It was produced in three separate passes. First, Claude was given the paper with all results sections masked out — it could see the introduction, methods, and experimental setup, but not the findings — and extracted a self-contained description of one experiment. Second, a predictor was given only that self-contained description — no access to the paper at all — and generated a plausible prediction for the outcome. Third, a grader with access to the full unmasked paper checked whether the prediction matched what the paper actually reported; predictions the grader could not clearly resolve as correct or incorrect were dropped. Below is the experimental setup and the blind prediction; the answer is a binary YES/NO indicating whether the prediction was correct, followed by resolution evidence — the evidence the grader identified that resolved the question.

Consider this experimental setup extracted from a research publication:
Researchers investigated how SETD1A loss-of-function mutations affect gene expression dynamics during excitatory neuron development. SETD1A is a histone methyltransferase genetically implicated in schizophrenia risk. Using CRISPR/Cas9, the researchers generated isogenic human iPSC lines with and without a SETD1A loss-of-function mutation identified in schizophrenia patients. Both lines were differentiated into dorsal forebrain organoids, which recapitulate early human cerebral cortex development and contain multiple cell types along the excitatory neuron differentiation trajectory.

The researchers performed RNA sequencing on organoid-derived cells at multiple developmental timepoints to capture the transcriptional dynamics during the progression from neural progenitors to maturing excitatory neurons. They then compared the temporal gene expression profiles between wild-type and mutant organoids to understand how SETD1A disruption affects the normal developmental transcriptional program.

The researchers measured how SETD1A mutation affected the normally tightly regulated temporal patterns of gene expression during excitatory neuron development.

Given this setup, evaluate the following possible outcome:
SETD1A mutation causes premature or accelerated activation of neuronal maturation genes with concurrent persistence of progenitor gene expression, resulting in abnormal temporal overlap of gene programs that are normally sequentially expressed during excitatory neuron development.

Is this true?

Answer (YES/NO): NO